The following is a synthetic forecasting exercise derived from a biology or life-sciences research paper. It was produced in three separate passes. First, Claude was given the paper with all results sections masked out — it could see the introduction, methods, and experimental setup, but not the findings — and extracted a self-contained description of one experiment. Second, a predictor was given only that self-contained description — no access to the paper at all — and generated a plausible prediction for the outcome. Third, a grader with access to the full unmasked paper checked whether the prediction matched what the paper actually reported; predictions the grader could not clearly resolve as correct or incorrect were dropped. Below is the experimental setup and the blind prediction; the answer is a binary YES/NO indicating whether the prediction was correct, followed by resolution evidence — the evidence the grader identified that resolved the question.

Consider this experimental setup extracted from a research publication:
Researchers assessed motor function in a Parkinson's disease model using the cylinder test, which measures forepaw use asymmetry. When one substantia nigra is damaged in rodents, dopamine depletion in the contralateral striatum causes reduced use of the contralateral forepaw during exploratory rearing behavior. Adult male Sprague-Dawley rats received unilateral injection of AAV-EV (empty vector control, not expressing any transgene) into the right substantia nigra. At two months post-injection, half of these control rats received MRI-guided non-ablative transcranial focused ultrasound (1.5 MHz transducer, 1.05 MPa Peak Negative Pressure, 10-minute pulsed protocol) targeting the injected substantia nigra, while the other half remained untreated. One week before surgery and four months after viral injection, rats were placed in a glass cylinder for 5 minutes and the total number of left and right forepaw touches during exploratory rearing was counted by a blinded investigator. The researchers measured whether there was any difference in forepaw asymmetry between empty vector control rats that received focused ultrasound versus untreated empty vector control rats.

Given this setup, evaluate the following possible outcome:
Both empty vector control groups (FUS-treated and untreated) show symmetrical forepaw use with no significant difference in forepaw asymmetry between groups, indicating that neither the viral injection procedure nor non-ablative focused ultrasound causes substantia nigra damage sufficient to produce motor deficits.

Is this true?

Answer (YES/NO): YES